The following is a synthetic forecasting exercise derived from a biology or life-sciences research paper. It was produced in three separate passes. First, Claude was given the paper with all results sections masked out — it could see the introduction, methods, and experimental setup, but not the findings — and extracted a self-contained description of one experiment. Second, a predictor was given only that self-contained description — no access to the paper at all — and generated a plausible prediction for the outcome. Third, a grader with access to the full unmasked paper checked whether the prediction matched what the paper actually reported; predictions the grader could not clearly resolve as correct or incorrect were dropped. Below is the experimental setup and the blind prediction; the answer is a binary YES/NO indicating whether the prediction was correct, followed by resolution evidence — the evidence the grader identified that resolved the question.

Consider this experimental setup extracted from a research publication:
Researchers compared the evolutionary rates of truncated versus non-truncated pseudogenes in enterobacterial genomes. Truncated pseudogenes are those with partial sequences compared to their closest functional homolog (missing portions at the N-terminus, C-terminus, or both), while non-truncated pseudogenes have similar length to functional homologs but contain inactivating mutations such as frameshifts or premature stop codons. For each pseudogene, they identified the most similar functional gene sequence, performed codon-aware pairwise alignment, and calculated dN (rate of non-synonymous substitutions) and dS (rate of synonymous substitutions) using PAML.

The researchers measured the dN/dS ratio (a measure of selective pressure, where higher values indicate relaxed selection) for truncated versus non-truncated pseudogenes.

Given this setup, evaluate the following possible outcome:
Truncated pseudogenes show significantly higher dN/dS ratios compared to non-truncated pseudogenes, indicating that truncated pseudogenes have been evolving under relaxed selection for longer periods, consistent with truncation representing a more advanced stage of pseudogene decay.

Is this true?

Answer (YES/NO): YES